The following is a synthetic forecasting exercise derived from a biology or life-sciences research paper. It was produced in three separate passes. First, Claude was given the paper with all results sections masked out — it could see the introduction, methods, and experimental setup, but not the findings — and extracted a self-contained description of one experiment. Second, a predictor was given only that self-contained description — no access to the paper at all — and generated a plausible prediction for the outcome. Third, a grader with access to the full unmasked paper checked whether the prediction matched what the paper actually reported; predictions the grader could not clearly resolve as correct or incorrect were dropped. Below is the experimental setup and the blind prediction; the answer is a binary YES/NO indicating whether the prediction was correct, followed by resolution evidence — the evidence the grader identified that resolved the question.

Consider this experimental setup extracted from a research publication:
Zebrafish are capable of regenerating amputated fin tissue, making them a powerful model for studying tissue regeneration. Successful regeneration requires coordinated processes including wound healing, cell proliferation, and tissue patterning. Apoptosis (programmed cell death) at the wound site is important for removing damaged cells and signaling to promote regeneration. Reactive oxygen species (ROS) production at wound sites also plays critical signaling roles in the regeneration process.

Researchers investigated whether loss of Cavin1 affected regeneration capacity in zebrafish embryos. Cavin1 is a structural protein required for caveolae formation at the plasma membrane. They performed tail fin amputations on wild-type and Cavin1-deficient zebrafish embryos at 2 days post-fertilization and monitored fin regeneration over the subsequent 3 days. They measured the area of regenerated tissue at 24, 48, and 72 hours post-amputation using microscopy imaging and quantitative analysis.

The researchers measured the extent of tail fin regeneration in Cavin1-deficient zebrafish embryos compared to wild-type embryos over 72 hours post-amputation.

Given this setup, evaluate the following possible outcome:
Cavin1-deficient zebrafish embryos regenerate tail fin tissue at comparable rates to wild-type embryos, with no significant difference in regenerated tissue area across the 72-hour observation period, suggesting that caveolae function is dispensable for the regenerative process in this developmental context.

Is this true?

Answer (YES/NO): NO